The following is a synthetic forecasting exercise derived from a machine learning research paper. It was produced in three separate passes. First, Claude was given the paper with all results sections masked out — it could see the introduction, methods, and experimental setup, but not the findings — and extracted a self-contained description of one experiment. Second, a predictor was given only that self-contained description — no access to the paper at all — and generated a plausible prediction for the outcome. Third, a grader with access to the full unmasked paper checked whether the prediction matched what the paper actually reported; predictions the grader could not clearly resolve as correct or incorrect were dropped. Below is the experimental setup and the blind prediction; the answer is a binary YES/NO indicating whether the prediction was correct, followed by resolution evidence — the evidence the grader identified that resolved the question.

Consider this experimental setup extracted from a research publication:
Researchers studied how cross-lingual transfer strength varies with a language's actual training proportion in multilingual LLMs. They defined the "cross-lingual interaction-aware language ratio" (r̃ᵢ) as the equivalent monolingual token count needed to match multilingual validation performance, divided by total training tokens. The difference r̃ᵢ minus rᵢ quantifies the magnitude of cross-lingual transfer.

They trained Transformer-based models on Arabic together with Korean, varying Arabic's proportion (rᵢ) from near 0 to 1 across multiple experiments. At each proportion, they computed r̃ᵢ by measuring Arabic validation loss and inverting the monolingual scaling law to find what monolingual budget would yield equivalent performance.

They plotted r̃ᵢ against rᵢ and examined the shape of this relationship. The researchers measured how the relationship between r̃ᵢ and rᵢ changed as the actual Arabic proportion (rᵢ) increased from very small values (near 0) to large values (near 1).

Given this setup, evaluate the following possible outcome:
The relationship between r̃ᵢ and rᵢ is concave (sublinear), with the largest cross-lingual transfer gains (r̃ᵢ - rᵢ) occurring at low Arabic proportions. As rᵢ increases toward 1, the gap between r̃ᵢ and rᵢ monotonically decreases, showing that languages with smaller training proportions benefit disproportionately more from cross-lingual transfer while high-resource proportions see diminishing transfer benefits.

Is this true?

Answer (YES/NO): YES